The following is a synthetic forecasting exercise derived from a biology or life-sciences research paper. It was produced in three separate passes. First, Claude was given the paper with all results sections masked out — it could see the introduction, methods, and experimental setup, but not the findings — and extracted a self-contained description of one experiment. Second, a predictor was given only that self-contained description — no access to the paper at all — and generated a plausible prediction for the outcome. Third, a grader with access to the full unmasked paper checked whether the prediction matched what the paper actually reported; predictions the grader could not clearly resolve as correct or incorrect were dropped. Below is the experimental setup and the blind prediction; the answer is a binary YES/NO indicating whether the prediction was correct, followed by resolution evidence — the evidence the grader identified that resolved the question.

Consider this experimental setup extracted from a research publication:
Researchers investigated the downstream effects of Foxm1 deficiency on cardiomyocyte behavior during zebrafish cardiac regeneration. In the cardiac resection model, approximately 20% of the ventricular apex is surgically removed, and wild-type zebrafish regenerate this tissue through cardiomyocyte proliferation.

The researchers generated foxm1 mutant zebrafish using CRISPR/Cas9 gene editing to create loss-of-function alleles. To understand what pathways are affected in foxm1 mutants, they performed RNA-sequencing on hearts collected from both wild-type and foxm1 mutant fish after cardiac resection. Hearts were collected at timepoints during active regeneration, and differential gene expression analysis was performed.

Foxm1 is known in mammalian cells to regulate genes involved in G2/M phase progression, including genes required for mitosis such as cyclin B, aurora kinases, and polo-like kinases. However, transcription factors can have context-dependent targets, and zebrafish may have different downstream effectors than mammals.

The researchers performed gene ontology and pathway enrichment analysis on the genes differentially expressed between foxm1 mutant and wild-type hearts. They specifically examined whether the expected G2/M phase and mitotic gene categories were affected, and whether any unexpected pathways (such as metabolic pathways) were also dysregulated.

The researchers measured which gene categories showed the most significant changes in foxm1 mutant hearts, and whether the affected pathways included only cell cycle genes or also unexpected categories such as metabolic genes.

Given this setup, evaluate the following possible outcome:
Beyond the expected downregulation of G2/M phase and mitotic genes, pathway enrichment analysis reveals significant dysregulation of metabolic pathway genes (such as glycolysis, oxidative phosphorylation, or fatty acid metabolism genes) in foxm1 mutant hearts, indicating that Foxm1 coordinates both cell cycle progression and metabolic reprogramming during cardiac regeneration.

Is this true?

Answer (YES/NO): YES